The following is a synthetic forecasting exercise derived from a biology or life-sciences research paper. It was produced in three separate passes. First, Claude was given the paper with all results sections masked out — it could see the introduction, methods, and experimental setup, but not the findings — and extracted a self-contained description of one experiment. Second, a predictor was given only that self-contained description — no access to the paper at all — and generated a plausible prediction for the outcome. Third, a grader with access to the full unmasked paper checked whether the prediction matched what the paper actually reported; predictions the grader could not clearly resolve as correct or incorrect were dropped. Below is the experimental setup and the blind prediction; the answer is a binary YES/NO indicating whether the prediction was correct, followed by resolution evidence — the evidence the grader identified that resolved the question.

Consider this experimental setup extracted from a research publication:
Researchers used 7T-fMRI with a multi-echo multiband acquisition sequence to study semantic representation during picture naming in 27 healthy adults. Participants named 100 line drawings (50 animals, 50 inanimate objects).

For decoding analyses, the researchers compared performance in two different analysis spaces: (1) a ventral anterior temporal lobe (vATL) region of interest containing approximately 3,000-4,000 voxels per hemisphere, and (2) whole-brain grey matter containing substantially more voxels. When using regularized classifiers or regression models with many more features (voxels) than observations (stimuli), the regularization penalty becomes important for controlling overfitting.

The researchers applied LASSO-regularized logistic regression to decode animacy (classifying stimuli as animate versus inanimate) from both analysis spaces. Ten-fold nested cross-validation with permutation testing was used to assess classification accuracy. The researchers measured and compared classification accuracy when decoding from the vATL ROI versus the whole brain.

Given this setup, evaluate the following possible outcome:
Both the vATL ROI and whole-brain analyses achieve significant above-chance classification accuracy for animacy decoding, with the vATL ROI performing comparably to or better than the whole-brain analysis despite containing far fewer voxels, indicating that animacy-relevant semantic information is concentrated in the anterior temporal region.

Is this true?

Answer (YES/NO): NO